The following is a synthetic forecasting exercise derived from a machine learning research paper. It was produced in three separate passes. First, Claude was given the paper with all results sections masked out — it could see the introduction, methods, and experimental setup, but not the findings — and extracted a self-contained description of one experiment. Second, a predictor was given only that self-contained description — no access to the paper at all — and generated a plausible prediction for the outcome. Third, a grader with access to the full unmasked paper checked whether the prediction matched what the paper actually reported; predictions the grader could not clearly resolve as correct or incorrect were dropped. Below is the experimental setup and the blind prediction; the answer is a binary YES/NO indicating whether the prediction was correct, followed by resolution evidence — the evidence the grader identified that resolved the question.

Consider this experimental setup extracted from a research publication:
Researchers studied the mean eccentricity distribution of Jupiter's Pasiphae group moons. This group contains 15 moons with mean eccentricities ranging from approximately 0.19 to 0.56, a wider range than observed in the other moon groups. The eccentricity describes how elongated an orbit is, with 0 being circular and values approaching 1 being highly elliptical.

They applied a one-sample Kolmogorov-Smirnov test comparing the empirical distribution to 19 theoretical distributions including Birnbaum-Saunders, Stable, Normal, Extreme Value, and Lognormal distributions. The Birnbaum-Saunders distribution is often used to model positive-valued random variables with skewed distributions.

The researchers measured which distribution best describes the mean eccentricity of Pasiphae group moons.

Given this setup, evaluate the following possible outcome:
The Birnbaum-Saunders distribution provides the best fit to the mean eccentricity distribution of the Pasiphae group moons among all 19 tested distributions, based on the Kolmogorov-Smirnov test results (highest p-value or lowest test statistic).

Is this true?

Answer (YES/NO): YES